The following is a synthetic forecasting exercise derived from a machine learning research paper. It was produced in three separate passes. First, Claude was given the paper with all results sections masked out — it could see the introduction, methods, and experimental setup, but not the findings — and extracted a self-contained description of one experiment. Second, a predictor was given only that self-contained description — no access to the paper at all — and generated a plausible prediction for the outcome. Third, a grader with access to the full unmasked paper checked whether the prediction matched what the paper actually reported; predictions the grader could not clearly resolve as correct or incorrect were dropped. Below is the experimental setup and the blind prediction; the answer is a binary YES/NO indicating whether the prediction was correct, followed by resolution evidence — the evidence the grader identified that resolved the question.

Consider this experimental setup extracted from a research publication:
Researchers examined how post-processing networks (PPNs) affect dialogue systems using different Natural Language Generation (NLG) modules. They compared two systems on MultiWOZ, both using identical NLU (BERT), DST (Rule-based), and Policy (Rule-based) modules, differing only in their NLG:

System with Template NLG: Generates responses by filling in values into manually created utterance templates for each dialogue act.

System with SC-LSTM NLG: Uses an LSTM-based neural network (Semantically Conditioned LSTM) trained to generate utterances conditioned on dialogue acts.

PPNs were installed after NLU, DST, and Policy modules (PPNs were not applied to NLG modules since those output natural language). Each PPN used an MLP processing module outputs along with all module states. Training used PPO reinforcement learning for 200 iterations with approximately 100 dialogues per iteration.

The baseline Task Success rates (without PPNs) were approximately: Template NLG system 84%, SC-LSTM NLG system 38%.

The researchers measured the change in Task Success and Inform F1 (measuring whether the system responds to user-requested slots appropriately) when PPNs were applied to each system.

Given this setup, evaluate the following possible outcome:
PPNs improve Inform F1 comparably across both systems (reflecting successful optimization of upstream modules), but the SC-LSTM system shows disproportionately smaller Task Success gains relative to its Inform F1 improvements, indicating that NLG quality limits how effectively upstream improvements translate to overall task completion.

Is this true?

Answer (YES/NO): NO